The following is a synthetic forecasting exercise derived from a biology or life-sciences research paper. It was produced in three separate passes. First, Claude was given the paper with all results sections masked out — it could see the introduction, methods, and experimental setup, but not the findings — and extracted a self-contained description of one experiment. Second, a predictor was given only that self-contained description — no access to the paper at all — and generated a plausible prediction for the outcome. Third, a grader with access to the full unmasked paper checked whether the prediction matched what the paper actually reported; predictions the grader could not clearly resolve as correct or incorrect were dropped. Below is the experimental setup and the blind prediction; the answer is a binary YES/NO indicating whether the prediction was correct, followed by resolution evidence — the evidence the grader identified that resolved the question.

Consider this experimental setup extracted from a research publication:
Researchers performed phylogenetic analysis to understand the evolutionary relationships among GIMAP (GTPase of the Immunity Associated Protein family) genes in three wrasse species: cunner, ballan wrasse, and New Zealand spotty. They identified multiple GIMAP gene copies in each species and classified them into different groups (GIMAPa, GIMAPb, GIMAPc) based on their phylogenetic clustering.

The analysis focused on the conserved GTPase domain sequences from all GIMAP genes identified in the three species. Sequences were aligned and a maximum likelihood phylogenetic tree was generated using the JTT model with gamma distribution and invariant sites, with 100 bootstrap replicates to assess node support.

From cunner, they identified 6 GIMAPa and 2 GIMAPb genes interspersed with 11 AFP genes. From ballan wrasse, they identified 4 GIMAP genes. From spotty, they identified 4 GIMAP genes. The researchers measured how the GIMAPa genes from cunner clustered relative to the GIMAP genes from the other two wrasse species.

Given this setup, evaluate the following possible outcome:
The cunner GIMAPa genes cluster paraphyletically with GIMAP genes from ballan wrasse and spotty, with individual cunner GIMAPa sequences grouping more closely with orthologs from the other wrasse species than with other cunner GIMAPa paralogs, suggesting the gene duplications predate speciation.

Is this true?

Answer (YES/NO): NO